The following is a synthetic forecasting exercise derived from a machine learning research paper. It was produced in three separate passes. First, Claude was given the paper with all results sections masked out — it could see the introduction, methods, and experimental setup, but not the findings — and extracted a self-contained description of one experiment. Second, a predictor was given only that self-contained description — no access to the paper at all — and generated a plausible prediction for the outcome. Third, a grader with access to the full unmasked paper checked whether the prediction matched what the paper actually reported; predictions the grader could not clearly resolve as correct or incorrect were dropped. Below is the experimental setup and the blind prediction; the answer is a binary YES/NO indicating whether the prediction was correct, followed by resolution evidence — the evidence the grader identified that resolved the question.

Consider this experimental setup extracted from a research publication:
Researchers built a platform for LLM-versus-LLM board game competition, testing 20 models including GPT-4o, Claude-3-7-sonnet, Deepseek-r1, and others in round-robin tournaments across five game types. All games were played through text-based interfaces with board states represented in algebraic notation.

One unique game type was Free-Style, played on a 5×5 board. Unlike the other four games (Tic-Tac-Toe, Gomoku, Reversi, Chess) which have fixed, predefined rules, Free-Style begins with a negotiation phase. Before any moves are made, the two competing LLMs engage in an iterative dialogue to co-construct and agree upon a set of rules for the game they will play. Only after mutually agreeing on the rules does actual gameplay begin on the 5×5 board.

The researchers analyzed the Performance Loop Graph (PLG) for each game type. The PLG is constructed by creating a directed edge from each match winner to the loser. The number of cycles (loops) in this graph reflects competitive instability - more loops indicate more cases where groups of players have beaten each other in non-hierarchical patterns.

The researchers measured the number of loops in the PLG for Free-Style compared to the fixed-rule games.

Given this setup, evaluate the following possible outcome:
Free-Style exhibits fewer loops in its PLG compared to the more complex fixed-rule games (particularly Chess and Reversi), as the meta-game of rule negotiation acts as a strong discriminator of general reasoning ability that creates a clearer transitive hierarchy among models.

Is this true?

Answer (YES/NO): NO